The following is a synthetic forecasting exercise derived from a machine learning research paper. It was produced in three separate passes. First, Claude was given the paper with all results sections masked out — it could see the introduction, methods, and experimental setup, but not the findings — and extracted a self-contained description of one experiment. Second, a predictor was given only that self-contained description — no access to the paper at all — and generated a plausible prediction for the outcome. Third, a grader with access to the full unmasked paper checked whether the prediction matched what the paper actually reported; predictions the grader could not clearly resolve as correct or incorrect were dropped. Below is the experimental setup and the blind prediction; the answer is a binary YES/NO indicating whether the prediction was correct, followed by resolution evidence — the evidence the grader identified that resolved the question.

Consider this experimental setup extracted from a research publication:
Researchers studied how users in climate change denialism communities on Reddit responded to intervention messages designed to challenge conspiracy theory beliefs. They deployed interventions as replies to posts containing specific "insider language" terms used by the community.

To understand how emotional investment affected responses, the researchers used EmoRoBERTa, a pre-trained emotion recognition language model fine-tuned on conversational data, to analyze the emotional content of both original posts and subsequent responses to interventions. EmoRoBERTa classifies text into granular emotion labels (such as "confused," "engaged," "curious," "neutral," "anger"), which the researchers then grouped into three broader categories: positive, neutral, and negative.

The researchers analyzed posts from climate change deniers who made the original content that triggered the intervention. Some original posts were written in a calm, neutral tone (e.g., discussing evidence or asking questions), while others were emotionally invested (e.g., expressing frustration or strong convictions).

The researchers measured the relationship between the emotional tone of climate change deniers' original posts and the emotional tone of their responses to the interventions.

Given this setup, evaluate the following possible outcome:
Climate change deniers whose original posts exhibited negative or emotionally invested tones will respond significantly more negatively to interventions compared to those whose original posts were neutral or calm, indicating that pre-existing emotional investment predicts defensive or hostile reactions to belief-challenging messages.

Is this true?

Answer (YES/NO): NO